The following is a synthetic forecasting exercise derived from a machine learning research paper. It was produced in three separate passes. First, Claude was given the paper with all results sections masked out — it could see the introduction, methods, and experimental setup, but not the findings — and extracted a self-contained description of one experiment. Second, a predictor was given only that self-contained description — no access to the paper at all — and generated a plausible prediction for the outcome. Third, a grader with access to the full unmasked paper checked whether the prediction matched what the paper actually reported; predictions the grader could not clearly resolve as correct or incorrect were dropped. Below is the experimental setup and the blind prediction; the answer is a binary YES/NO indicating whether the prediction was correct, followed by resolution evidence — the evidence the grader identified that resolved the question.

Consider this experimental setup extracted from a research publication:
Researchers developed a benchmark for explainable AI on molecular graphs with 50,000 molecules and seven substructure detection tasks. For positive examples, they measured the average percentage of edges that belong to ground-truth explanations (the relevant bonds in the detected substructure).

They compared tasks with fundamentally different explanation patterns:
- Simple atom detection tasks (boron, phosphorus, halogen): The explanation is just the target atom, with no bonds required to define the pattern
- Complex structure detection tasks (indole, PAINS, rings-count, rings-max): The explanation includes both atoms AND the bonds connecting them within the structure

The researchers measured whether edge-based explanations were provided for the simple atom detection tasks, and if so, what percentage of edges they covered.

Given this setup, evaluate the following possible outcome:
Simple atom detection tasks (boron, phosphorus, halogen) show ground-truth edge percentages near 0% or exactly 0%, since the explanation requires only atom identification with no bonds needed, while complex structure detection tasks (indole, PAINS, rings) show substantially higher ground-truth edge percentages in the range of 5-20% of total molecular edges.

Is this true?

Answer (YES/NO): NO